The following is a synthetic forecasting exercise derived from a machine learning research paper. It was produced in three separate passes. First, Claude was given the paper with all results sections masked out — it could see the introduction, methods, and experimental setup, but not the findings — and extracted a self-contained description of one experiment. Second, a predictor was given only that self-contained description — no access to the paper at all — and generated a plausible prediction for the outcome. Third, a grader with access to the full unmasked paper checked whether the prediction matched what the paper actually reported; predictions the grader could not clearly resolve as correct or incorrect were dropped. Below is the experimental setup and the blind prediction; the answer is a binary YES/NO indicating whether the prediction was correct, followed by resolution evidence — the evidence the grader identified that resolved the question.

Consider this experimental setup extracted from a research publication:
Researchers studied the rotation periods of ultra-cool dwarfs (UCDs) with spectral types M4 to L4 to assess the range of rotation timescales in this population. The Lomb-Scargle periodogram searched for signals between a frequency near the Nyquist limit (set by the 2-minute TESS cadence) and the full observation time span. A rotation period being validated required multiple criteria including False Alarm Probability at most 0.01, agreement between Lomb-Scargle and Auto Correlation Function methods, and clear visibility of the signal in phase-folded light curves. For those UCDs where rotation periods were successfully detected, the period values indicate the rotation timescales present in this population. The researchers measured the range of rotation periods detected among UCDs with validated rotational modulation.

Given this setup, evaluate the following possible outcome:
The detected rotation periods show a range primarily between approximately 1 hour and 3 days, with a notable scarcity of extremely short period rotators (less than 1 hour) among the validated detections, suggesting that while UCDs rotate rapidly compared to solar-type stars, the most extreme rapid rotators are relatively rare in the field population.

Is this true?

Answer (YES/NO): NO